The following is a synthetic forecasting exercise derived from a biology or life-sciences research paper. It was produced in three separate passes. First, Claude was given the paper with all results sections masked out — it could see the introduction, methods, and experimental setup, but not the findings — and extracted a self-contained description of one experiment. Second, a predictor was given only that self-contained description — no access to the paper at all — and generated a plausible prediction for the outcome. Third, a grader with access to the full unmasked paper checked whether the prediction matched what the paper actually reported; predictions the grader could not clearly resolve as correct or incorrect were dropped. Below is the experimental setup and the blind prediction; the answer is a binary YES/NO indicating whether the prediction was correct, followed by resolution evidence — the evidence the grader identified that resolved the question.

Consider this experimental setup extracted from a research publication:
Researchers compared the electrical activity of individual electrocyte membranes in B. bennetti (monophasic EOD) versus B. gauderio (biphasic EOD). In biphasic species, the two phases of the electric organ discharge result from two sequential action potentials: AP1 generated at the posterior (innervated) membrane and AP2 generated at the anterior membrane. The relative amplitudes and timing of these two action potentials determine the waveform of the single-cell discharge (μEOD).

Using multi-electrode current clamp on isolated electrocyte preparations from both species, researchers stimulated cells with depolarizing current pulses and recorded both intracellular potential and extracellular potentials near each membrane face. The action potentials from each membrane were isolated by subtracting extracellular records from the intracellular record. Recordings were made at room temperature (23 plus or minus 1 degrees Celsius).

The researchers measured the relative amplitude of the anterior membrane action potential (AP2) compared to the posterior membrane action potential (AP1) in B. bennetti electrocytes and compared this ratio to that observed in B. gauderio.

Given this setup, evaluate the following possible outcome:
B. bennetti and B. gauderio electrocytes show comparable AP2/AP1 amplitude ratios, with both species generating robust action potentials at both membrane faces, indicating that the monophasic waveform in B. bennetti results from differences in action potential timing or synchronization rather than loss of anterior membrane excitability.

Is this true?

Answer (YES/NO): YES